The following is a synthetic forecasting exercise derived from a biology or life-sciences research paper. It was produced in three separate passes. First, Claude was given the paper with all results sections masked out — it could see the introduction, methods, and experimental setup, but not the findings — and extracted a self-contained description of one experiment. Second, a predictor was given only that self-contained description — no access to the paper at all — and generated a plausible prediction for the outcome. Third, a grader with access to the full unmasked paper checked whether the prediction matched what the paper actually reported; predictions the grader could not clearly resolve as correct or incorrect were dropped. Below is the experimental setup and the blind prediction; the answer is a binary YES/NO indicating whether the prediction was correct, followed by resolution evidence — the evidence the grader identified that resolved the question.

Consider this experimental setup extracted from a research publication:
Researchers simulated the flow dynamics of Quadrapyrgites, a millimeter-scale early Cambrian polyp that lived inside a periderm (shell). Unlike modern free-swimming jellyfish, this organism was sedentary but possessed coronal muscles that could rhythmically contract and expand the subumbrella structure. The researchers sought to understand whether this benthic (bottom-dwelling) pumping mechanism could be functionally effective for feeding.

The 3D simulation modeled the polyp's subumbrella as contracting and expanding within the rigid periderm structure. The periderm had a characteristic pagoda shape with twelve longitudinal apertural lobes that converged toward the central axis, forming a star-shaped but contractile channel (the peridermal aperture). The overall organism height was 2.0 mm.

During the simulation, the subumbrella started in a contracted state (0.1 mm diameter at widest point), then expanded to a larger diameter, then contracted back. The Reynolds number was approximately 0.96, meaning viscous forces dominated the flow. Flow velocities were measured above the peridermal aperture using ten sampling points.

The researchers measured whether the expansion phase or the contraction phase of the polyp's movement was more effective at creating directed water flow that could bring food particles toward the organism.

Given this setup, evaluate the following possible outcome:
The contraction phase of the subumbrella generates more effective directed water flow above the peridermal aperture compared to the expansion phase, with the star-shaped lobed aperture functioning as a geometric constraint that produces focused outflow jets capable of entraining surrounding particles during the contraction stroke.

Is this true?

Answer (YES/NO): NO